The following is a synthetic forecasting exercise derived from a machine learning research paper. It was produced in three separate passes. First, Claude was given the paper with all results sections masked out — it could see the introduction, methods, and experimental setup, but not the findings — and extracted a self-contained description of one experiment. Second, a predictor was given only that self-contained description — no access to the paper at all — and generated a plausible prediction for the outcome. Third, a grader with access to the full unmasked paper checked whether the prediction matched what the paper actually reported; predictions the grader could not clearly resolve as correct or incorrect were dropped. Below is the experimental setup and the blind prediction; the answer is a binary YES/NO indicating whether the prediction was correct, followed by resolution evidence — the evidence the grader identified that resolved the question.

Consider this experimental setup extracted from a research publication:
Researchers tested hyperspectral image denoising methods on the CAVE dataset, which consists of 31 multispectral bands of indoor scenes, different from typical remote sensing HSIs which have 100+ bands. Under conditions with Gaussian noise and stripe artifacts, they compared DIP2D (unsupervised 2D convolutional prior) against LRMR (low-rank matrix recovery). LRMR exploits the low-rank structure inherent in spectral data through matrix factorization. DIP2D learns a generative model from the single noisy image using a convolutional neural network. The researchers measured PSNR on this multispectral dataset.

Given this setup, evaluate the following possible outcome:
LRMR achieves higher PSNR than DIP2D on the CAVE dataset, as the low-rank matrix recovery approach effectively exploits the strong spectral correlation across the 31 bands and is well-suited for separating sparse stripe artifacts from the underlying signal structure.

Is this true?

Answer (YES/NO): YES